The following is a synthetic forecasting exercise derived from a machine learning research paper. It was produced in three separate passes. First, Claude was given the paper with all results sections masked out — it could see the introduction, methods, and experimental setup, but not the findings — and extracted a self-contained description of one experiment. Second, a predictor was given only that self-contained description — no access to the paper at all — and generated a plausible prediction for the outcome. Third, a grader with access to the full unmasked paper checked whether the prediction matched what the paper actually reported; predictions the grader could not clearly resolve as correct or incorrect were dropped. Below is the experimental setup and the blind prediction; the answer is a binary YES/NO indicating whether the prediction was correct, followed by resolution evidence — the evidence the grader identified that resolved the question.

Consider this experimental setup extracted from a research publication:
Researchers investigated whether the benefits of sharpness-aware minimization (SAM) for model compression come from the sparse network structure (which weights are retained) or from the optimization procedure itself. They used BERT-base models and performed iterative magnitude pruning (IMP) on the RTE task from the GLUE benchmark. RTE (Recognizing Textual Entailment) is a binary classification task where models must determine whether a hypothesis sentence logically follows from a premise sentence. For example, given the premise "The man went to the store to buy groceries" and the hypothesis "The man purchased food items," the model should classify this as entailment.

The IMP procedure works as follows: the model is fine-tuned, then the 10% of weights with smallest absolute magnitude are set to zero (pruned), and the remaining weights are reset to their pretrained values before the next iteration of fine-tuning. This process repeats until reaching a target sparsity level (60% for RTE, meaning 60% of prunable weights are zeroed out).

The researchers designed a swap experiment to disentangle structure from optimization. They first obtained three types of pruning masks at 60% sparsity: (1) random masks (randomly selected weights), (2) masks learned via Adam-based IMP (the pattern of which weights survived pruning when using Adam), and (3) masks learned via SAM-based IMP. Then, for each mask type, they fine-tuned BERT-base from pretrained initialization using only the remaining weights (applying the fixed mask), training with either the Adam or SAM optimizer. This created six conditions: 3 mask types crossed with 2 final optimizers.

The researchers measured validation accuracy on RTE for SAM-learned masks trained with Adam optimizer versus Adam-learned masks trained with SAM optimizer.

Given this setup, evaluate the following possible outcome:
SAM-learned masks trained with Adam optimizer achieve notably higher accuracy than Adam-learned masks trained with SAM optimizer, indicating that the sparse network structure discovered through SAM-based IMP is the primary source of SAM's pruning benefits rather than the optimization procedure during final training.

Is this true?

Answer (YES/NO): YES